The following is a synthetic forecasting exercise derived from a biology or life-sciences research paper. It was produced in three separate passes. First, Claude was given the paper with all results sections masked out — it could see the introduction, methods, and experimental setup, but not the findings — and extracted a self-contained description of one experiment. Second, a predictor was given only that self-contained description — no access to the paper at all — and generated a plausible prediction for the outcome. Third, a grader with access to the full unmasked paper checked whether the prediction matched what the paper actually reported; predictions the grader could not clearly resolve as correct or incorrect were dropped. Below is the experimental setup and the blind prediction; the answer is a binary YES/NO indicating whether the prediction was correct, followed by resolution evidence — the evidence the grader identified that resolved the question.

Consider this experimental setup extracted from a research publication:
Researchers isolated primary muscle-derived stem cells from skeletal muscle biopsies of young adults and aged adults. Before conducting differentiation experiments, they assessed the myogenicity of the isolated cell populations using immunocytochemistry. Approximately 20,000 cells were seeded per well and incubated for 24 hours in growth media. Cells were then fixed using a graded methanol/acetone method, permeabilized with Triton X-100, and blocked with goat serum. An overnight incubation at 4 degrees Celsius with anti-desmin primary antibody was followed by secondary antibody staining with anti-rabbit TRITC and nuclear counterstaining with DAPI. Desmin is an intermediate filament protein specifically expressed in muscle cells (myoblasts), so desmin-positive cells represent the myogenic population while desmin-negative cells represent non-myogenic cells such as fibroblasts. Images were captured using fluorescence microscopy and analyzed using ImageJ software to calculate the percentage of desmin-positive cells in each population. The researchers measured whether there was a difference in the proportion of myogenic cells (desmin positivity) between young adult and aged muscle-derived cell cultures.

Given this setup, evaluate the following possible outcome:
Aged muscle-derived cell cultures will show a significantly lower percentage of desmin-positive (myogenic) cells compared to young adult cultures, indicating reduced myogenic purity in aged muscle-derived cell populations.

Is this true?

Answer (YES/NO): NO